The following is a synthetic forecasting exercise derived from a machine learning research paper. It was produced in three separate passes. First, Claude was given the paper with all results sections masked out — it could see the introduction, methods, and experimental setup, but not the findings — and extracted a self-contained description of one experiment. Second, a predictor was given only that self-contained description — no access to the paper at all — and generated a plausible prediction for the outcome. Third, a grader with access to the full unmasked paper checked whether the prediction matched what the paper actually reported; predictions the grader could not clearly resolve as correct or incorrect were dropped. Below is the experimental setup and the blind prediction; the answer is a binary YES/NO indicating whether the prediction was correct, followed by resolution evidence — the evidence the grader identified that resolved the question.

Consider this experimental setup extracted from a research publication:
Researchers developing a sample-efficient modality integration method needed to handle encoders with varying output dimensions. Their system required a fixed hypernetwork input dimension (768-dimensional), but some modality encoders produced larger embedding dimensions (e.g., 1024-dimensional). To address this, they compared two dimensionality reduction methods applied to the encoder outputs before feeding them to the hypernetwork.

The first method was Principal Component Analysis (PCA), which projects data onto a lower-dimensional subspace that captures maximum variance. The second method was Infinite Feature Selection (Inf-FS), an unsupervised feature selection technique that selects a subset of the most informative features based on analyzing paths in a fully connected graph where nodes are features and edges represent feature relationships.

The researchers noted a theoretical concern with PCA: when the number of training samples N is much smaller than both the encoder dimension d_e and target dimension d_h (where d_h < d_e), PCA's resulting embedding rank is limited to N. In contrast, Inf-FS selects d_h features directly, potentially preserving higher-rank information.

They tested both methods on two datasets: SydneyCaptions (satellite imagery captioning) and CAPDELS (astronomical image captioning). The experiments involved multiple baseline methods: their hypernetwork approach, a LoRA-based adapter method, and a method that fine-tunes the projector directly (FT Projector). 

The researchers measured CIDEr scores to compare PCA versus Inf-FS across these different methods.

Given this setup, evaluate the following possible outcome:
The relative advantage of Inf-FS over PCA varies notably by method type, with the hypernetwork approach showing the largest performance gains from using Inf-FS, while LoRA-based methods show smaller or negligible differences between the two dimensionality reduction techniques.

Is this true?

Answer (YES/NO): NO